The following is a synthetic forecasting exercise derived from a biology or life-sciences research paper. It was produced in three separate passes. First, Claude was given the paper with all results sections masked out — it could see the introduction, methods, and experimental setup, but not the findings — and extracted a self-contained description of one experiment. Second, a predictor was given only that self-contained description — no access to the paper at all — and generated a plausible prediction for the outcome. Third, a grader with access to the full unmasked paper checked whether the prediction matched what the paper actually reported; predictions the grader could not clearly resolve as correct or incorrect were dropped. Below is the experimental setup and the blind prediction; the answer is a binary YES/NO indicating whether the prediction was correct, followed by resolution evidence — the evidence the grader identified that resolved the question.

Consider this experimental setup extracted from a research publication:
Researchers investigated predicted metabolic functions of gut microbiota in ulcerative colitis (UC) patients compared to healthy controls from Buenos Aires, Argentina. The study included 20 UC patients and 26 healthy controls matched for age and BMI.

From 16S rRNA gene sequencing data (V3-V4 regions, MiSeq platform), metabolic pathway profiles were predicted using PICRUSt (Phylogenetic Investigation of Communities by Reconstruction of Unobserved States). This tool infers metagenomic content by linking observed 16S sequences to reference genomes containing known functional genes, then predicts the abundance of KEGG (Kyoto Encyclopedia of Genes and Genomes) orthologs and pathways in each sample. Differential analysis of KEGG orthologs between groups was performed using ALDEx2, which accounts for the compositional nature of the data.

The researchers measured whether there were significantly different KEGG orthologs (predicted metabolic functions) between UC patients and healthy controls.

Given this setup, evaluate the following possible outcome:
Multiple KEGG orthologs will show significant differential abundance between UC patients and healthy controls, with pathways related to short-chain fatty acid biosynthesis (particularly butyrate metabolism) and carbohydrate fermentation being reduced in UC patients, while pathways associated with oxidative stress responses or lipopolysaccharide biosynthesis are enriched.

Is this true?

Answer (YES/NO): NO